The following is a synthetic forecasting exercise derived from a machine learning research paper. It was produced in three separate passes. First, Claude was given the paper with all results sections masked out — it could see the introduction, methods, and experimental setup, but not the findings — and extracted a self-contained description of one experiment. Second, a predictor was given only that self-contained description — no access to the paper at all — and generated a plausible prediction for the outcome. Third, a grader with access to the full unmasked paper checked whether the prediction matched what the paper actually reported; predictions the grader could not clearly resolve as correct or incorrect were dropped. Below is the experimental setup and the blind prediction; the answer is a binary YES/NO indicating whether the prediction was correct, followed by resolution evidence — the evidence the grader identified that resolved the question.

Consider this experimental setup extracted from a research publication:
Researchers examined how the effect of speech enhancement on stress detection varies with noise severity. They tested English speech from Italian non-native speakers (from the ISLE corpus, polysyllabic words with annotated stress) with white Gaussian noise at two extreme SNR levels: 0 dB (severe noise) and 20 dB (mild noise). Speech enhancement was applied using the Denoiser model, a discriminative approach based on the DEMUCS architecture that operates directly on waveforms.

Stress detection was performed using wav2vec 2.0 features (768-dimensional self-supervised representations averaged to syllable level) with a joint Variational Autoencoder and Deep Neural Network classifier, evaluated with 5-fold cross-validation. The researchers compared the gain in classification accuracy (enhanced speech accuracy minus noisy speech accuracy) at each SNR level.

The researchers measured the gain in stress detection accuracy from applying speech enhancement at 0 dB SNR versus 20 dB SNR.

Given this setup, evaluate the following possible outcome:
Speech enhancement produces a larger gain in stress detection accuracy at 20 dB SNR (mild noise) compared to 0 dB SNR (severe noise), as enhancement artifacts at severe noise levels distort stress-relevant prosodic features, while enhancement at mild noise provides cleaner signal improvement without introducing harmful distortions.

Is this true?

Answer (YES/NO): NO